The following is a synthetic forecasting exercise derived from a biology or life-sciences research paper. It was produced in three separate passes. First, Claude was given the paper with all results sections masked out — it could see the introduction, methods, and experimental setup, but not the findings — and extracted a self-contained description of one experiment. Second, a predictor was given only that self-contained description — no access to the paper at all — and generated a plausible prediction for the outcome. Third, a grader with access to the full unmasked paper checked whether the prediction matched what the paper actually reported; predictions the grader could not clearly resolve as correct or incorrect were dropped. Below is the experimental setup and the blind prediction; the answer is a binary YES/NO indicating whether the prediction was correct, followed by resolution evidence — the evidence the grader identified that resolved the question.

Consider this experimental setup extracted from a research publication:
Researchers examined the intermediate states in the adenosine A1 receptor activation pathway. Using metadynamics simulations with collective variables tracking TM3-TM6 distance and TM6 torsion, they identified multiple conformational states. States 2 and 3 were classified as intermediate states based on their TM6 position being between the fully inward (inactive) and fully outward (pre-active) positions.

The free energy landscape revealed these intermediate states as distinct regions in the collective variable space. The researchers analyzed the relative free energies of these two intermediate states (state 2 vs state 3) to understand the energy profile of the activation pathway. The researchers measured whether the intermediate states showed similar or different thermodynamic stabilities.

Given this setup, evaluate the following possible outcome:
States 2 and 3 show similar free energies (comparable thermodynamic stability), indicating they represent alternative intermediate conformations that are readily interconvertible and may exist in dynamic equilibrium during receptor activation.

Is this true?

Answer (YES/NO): NO